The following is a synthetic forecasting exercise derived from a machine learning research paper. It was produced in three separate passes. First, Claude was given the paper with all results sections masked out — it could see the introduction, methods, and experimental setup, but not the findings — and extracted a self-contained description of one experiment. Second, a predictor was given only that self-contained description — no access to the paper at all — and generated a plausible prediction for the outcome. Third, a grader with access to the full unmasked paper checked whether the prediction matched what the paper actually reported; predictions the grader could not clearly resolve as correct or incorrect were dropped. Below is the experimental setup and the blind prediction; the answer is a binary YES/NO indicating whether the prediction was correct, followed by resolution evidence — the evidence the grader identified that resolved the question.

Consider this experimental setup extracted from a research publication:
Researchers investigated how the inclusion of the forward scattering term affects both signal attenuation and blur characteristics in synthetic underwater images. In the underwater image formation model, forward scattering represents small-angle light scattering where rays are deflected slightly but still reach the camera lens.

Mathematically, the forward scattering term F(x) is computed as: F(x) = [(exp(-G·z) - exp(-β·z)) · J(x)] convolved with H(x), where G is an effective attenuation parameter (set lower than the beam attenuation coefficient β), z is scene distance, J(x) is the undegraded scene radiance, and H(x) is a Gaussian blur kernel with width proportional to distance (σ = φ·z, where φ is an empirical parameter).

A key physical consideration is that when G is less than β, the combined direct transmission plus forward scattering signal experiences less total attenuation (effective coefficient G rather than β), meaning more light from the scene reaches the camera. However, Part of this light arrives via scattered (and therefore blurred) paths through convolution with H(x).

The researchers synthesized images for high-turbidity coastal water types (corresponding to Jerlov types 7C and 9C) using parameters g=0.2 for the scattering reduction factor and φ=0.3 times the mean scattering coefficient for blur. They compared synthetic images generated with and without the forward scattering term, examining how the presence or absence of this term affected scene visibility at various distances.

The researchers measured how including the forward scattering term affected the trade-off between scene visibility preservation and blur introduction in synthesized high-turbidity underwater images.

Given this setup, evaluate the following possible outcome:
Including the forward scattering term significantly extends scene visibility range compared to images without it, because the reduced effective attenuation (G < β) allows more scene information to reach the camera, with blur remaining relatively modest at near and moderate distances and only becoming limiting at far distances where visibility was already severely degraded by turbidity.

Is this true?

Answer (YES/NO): NO